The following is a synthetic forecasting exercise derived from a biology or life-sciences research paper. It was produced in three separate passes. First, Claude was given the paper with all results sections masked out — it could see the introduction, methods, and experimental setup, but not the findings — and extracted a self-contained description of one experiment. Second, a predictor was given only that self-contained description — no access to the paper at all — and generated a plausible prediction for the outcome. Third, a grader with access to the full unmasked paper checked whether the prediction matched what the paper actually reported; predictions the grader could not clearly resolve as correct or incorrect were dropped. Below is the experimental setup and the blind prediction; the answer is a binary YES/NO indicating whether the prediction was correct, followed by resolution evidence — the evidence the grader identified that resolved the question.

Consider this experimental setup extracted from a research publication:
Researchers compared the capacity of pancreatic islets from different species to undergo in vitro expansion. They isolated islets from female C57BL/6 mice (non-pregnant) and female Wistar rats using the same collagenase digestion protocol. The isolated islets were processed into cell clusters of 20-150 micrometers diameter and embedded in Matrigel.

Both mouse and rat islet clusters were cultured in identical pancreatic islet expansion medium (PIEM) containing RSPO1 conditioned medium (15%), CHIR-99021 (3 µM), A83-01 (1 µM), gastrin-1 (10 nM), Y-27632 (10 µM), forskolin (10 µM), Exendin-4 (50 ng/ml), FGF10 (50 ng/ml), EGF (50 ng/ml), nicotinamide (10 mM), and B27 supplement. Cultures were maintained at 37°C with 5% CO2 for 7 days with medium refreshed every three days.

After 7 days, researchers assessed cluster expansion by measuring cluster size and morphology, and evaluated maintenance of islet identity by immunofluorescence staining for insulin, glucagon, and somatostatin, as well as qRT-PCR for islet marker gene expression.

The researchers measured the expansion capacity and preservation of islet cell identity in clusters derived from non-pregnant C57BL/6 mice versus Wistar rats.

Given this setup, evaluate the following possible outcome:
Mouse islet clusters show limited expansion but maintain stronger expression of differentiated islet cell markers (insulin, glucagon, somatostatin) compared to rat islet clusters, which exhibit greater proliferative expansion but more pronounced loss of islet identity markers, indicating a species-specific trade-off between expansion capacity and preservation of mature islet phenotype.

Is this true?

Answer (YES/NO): NO